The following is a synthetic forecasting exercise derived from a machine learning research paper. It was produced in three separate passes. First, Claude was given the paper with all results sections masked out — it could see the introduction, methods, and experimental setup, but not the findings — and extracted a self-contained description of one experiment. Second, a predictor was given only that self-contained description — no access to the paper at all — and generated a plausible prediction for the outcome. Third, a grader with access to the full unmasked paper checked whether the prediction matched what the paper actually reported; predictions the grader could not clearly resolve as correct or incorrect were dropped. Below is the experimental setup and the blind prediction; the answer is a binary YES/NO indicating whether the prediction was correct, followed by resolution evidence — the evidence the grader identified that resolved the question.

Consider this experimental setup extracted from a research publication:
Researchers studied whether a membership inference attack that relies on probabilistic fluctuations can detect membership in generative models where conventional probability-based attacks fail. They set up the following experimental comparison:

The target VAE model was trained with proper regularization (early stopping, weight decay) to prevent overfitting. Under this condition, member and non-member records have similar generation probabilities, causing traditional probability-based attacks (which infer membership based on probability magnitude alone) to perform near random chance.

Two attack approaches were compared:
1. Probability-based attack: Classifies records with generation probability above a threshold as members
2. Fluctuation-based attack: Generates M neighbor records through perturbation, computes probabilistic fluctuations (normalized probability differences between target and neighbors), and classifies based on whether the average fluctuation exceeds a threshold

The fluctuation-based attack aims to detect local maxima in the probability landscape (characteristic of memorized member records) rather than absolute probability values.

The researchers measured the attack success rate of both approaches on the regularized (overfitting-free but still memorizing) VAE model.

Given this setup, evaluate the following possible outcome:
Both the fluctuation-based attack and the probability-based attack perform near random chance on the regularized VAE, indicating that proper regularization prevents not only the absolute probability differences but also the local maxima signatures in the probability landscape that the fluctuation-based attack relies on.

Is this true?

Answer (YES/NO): NO